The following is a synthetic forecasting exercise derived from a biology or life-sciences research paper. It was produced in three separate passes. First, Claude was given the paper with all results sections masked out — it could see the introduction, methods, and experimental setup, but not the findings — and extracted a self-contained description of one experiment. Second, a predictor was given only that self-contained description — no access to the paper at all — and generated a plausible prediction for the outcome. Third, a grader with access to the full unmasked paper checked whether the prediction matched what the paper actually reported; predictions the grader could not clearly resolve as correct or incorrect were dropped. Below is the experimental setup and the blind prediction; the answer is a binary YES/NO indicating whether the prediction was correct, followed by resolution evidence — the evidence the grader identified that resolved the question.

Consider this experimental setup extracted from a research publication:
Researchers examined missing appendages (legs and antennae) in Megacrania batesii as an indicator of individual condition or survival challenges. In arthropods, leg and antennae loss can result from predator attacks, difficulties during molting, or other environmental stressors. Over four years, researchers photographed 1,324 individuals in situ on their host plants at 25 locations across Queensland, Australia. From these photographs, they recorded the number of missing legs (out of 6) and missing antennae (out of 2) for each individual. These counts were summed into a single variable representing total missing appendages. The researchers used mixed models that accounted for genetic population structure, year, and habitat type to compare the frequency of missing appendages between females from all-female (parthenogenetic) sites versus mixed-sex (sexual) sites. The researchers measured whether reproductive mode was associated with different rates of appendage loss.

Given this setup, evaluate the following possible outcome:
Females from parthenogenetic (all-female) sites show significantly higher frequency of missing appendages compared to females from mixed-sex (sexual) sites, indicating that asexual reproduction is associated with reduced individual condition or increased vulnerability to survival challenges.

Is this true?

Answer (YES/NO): NO